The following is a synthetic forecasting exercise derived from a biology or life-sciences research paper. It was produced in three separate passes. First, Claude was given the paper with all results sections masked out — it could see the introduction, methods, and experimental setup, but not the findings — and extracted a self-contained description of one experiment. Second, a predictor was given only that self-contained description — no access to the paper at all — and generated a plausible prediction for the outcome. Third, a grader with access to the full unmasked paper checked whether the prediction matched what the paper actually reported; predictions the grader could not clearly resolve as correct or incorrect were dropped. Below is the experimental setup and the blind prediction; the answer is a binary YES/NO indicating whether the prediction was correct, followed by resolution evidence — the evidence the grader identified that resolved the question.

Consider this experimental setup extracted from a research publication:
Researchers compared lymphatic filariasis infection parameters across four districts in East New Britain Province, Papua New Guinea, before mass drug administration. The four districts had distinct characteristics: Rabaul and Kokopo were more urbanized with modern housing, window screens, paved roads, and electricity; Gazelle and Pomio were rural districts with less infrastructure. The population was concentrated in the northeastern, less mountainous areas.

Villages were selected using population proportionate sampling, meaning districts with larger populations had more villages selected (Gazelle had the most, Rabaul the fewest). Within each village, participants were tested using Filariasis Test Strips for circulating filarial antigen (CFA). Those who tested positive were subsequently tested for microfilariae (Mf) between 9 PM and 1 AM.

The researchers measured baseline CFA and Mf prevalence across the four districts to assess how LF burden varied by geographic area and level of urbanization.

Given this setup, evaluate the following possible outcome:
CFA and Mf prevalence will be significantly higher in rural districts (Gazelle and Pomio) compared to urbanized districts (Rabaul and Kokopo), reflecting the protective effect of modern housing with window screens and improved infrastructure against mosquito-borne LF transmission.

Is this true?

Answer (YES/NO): NO